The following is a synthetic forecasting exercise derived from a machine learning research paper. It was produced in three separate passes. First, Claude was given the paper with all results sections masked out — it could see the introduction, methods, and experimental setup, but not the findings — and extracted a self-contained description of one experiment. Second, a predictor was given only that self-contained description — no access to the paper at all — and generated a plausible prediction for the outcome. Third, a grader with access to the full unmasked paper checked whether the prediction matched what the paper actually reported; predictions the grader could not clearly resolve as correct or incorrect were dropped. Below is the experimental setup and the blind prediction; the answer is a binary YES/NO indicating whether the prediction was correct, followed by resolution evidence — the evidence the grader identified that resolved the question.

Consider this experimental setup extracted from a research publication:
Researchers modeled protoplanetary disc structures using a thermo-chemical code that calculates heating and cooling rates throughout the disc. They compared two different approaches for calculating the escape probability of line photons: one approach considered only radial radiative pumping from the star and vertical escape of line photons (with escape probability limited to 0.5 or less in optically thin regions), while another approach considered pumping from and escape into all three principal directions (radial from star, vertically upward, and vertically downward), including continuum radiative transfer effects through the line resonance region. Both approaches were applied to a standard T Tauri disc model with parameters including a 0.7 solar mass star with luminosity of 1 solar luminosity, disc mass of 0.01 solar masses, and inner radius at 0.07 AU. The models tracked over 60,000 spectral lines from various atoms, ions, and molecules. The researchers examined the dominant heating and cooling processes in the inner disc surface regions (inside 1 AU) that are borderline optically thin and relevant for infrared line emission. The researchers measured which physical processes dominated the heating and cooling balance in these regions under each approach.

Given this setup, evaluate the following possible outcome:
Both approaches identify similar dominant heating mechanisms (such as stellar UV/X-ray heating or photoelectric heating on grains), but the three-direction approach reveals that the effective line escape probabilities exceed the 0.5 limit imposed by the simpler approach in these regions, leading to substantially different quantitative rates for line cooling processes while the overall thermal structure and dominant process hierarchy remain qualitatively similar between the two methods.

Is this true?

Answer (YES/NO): NO